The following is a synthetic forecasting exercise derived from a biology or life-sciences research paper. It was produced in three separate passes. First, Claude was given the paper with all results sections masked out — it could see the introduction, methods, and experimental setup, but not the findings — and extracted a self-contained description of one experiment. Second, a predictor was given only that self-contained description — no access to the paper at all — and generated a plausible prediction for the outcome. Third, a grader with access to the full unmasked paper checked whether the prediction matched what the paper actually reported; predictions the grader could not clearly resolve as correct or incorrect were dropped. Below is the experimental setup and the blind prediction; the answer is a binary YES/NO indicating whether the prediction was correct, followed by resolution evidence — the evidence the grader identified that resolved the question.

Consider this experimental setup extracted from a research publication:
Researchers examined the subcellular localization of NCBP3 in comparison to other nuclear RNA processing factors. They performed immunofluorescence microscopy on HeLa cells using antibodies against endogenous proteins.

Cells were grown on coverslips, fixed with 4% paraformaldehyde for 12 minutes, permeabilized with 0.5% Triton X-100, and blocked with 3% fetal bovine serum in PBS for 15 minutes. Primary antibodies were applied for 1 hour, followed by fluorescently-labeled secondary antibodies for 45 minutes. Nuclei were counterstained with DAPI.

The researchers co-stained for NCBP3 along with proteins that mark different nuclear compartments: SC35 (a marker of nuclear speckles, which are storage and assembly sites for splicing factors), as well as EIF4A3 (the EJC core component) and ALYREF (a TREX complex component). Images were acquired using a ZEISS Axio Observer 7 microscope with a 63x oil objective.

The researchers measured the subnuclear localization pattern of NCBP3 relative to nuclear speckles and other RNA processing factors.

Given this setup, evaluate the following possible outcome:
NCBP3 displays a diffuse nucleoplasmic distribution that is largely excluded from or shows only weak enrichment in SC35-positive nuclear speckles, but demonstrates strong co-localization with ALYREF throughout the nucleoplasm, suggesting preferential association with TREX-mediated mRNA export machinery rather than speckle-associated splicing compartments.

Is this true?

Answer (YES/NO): NO